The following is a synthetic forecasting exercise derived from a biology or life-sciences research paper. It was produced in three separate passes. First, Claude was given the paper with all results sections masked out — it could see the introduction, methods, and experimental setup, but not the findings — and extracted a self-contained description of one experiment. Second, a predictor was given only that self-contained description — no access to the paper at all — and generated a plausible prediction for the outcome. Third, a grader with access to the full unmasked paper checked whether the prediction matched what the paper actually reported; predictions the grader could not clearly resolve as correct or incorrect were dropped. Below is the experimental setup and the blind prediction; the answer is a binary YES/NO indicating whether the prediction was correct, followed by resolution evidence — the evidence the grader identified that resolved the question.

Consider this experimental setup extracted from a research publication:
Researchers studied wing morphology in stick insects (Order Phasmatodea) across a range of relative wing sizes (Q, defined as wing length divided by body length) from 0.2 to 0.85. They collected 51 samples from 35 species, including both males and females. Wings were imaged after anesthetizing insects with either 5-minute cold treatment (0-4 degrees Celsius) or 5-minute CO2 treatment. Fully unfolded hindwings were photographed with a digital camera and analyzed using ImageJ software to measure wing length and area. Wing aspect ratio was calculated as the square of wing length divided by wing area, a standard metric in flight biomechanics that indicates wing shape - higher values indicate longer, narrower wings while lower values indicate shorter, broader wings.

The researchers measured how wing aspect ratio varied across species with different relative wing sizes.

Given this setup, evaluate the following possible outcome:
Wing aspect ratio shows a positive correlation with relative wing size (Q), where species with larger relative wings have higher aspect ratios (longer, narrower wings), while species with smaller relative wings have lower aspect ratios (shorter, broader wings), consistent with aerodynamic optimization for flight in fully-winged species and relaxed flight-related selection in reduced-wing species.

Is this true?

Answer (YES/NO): NO